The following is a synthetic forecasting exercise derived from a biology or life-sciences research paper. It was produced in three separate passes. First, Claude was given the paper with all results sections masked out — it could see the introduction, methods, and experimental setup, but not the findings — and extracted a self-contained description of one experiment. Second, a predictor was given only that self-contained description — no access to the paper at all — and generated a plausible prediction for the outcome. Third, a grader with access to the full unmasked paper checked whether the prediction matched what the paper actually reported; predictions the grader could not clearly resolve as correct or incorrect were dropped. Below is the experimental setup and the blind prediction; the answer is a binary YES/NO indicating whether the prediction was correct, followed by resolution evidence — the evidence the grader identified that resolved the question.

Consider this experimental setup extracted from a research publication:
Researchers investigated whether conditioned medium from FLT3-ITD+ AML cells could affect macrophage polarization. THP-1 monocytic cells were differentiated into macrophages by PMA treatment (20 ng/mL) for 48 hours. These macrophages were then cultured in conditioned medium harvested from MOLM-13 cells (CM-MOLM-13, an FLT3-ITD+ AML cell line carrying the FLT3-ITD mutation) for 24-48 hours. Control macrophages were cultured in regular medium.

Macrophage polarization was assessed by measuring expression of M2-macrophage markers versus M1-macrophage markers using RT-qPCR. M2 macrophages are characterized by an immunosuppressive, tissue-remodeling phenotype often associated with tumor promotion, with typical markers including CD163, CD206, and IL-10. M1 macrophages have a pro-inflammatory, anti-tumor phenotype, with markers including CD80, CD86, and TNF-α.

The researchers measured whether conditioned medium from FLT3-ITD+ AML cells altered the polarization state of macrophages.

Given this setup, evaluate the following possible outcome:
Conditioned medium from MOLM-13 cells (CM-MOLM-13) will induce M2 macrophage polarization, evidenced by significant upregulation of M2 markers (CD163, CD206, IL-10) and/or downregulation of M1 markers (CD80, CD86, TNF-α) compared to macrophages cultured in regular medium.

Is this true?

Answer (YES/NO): YES